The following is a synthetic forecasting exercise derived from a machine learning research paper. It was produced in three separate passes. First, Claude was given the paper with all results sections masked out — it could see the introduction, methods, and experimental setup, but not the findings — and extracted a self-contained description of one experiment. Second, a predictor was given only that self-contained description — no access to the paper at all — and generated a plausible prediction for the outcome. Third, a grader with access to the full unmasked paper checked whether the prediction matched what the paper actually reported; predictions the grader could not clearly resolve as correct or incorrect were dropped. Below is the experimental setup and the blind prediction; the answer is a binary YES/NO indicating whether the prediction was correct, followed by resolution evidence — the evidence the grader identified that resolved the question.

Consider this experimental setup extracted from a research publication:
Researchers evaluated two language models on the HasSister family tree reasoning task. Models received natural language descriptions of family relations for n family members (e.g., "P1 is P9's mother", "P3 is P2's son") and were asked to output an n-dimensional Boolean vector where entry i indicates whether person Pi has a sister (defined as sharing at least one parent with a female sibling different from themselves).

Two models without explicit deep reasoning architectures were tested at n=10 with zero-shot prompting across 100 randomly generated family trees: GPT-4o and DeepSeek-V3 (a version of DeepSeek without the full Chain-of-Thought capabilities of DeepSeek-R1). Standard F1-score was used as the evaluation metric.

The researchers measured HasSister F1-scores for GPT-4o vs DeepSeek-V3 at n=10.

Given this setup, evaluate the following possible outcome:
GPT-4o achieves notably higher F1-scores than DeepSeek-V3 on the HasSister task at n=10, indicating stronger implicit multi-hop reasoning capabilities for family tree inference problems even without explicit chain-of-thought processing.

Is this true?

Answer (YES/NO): NO